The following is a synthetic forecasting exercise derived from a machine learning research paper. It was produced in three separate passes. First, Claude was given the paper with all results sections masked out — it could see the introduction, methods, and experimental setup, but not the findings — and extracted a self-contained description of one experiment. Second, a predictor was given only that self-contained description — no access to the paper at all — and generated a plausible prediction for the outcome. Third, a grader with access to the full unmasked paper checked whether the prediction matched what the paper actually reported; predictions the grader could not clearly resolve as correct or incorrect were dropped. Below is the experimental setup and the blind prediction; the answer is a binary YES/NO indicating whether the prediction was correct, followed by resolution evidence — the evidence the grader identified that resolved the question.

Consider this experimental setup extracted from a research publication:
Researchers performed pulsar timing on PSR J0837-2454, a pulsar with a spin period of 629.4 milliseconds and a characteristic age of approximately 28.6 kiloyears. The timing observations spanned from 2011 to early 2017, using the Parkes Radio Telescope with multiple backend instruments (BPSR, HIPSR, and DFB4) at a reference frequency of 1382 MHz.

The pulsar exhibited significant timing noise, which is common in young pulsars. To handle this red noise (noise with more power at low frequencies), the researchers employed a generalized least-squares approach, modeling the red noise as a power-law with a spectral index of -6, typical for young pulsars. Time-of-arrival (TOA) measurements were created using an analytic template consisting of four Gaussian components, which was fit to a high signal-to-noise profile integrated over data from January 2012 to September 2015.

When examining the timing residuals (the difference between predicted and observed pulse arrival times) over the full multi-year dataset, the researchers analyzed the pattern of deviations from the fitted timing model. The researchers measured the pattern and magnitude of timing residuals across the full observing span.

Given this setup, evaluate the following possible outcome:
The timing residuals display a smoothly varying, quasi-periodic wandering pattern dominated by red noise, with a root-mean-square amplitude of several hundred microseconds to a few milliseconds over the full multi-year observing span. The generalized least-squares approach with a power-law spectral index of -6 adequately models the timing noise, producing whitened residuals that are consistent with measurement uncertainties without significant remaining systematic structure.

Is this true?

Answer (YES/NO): NO